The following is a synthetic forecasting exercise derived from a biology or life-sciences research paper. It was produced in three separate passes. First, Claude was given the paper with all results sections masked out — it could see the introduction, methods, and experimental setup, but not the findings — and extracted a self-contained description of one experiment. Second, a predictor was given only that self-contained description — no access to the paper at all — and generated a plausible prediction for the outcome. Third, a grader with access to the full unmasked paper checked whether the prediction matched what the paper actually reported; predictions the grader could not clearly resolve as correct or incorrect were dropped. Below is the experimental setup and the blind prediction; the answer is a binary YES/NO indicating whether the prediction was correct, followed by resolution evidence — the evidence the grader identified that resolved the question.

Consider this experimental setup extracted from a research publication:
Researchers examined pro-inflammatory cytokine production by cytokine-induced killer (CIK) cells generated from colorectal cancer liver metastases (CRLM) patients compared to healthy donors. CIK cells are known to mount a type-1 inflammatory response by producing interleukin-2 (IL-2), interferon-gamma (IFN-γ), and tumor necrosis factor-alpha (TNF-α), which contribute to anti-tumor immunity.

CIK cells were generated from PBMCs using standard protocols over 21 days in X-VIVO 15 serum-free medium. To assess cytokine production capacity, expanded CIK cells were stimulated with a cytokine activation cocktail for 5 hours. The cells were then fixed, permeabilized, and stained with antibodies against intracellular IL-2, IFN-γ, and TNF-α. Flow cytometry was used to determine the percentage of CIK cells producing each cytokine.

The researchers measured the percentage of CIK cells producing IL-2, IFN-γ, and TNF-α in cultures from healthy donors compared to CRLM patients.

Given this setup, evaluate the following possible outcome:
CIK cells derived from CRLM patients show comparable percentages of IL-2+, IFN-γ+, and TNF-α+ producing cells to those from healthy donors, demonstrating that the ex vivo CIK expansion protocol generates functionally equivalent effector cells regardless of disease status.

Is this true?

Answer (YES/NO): YES